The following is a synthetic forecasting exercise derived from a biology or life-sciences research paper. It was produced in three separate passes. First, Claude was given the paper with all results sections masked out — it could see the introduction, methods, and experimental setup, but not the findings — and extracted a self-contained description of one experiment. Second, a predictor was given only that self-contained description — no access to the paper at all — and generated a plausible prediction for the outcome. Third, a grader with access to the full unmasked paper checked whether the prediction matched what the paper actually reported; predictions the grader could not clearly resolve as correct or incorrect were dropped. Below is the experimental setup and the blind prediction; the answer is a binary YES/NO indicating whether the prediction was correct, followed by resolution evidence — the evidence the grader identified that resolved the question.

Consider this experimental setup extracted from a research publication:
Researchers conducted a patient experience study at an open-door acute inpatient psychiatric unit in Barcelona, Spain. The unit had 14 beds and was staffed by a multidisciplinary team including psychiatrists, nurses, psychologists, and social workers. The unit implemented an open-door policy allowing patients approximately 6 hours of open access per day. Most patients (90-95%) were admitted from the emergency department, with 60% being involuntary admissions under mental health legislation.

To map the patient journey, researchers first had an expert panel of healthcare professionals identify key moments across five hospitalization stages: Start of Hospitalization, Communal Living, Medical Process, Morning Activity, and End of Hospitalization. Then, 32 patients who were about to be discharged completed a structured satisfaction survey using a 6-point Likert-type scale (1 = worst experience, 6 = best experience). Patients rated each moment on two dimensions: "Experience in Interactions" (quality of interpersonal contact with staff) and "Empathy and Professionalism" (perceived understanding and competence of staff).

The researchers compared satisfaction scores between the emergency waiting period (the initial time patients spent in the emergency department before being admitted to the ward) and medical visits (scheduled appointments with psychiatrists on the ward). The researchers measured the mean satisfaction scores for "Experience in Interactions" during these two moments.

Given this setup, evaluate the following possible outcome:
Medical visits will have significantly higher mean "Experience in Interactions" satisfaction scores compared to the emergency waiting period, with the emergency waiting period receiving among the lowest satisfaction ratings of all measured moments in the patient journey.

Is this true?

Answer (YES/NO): YES